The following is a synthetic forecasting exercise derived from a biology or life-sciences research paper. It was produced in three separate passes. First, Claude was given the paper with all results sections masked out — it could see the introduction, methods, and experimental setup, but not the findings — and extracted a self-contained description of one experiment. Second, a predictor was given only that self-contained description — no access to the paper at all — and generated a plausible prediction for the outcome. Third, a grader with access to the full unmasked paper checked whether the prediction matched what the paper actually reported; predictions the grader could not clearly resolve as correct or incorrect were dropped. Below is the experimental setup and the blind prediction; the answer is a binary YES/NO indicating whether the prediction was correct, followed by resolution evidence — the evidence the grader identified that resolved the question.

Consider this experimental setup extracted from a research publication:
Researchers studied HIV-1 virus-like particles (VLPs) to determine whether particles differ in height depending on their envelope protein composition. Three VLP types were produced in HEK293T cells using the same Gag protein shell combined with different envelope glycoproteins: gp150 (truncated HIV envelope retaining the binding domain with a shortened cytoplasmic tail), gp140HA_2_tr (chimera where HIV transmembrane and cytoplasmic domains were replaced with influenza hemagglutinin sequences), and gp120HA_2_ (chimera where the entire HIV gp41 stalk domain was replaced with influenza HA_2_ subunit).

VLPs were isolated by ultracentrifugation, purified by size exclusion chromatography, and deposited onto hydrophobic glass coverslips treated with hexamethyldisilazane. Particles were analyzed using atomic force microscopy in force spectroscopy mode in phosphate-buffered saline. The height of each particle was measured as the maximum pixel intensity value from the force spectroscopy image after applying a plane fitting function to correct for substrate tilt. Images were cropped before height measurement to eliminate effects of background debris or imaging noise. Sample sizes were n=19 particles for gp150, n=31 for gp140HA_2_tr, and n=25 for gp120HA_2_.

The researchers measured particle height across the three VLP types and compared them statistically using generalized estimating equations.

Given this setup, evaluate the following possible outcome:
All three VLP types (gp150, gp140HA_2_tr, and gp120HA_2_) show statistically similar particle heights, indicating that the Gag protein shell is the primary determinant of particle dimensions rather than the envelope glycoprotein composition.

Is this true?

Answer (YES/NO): NO